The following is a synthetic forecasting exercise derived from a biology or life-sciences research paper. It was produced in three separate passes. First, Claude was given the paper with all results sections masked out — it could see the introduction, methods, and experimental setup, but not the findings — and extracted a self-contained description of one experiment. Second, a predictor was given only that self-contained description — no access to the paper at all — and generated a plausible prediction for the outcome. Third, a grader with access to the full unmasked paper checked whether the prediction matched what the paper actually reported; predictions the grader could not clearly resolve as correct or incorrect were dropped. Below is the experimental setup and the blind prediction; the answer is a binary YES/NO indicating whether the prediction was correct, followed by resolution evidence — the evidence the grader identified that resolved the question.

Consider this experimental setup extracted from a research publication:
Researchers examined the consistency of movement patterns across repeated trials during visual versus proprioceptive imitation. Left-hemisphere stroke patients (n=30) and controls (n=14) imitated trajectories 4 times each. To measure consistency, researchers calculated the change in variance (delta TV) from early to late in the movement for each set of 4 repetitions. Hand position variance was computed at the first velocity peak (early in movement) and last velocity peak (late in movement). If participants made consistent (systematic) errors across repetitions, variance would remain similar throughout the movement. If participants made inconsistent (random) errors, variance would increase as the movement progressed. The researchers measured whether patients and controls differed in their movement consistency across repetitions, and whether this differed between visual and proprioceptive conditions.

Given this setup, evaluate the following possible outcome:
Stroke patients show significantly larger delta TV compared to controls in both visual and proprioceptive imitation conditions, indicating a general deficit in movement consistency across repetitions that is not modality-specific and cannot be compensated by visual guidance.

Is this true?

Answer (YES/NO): NO